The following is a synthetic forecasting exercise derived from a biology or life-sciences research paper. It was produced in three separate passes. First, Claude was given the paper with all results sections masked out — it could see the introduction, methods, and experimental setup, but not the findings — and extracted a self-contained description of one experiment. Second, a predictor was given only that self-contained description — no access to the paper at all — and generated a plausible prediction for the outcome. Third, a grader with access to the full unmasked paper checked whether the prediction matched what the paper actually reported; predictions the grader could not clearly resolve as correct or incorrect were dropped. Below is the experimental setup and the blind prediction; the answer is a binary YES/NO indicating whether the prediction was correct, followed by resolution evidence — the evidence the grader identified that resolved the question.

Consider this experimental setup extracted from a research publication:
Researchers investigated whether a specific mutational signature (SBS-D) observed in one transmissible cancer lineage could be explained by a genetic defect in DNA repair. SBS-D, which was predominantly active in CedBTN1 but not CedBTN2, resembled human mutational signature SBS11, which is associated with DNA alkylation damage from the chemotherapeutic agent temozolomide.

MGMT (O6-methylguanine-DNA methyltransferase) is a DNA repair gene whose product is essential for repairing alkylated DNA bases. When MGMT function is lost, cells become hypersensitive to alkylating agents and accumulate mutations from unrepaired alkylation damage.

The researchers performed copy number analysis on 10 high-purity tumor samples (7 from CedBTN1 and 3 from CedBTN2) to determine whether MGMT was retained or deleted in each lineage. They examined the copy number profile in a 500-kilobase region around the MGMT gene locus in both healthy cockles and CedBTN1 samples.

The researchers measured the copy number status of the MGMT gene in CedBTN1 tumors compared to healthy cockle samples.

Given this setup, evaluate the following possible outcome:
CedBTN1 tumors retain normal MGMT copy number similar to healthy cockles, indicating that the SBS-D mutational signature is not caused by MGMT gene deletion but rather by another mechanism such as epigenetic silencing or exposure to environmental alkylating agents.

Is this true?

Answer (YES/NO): NO